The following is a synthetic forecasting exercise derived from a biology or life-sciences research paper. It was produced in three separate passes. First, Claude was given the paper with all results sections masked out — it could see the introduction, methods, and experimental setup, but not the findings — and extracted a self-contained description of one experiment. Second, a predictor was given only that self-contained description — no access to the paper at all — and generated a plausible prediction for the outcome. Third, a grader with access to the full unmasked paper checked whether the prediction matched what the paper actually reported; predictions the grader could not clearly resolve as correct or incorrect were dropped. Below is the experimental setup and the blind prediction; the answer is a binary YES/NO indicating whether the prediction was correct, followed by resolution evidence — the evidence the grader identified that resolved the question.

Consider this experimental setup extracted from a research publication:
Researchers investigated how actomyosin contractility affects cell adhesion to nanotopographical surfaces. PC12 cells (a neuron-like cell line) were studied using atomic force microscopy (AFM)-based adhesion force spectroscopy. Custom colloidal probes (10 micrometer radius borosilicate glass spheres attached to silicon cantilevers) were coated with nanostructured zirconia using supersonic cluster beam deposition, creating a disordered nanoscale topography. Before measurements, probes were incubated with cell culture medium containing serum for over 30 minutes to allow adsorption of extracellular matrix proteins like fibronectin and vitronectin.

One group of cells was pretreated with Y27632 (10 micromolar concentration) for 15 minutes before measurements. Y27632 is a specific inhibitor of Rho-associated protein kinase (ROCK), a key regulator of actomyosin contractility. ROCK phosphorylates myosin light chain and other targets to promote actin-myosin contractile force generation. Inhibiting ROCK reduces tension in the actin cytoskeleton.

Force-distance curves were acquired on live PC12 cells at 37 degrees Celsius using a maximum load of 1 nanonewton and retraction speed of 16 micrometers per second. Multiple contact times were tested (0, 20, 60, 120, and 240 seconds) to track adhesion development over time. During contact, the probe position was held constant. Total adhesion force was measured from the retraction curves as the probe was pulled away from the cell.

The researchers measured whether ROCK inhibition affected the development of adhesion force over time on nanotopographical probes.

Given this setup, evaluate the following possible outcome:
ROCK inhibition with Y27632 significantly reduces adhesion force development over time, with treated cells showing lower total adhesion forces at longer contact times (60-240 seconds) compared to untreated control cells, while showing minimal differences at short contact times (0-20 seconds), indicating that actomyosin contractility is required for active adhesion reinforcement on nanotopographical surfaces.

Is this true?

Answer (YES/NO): NO